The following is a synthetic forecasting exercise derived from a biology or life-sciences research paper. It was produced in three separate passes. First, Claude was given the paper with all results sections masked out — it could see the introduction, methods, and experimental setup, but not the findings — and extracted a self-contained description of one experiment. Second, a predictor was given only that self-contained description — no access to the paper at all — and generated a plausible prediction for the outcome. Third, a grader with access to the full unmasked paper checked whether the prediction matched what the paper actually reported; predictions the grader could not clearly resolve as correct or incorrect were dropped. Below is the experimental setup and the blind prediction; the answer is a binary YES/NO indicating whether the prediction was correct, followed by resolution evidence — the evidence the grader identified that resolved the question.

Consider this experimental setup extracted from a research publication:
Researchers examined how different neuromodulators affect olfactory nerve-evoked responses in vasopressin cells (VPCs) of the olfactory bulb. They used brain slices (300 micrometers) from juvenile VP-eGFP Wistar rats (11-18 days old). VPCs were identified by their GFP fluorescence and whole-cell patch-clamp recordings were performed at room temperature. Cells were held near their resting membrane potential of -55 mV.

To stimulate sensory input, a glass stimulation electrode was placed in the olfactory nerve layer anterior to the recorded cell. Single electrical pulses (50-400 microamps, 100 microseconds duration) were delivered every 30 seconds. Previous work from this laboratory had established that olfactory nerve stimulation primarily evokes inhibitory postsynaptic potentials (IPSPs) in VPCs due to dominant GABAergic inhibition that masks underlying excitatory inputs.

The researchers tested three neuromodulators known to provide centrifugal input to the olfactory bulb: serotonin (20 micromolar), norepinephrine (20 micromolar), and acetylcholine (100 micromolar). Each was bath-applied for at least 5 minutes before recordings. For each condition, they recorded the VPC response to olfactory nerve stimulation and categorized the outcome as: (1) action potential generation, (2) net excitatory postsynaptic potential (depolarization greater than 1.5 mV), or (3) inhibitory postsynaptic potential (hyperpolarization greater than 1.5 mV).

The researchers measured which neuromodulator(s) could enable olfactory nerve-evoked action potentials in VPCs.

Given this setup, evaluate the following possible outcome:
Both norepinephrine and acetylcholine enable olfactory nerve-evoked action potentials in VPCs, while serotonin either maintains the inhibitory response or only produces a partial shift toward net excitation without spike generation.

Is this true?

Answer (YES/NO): NO